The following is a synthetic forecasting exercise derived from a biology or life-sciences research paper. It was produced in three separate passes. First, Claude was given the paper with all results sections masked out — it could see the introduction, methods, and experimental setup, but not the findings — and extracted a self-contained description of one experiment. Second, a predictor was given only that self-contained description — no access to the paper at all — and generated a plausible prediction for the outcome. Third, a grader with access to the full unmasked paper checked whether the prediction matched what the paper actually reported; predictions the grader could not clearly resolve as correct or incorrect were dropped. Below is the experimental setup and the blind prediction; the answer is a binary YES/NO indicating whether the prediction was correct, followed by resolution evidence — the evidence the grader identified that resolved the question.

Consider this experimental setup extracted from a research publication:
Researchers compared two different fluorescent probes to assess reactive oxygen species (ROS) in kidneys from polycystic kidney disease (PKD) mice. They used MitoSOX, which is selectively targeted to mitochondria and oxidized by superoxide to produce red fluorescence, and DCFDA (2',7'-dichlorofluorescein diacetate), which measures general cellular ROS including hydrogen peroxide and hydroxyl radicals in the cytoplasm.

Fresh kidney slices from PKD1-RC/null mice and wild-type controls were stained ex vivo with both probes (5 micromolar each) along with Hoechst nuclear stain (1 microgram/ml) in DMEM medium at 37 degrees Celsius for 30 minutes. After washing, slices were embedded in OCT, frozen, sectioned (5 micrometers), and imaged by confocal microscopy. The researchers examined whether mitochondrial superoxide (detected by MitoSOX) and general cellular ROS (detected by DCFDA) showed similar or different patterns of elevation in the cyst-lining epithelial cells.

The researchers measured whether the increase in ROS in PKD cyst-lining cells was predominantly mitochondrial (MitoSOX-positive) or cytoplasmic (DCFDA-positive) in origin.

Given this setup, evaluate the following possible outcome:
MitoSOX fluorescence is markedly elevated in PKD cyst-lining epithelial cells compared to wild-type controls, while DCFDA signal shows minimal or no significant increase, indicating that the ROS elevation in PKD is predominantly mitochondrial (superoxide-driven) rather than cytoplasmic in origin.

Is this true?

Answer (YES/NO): NO